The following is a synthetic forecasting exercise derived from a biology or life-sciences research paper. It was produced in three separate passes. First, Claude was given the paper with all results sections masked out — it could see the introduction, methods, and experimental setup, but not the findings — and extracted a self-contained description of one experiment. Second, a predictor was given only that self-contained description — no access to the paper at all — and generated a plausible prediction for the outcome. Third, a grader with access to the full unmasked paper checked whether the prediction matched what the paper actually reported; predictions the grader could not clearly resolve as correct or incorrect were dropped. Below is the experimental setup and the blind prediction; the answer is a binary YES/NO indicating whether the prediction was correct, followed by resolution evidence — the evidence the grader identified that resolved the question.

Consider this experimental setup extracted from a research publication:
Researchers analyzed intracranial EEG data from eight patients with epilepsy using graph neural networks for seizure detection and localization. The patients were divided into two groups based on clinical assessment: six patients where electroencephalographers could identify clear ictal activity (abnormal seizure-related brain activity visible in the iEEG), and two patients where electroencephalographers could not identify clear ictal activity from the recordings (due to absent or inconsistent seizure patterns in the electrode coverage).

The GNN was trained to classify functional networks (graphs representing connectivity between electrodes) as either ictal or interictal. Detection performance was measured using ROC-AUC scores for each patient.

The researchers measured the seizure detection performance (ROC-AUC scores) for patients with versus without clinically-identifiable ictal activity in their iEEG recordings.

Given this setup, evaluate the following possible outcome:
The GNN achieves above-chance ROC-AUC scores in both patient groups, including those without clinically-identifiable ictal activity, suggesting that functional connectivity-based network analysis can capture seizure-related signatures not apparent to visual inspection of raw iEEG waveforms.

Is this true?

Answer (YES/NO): NO